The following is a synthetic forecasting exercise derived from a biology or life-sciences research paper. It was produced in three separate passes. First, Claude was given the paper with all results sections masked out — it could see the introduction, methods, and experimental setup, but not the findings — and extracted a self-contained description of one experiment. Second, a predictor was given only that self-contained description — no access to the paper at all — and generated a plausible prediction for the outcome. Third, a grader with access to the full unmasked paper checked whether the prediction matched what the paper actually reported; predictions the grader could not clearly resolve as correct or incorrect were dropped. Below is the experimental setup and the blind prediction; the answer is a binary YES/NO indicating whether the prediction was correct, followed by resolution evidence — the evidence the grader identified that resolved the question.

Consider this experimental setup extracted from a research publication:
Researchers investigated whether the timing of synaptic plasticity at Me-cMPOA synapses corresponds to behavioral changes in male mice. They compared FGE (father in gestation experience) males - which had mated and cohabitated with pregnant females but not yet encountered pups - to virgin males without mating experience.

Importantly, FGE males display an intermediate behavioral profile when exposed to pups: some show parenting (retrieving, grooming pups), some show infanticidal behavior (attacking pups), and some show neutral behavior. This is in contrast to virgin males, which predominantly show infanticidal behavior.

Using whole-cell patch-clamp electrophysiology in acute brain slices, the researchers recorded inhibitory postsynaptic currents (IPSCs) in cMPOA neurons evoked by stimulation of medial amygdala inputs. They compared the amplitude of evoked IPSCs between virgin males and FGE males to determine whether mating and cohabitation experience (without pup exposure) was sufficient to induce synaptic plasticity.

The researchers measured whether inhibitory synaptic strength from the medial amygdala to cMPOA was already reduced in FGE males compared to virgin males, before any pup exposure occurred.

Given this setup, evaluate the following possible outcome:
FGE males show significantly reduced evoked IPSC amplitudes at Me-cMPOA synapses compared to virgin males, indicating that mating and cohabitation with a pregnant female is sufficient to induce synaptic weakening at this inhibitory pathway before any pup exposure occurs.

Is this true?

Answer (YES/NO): YES